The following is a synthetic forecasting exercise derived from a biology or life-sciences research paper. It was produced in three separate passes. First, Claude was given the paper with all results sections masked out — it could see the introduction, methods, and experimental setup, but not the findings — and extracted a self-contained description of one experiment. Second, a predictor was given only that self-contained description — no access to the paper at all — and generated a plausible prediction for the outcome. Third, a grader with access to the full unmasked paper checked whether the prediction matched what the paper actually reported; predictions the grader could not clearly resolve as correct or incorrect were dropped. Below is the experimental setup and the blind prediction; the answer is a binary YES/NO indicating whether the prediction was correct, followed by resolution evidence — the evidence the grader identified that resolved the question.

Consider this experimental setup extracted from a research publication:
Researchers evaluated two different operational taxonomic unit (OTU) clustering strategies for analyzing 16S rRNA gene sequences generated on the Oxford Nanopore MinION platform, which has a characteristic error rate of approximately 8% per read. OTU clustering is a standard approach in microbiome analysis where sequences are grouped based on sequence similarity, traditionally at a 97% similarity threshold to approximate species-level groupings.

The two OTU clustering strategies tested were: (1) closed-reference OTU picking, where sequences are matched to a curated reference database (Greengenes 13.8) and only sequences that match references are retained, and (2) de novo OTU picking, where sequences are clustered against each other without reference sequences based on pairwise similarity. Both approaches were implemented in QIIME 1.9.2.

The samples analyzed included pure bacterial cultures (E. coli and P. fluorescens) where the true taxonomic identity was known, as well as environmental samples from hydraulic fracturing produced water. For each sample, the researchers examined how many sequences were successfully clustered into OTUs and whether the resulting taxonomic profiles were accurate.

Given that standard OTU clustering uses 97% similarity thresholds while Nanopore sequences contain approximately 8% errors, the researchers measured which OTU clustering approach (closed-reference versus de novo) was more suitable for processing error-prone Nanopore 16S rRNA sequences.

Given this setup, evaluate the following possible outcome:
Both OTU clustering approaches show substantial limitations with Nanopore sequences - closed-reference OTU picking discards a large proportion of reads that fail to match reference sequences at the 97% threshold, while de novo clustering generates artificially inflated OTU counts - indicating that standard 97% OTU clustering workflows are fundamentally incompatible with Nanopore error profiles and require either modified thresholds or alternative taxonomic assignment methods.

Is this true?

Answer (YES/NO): YES